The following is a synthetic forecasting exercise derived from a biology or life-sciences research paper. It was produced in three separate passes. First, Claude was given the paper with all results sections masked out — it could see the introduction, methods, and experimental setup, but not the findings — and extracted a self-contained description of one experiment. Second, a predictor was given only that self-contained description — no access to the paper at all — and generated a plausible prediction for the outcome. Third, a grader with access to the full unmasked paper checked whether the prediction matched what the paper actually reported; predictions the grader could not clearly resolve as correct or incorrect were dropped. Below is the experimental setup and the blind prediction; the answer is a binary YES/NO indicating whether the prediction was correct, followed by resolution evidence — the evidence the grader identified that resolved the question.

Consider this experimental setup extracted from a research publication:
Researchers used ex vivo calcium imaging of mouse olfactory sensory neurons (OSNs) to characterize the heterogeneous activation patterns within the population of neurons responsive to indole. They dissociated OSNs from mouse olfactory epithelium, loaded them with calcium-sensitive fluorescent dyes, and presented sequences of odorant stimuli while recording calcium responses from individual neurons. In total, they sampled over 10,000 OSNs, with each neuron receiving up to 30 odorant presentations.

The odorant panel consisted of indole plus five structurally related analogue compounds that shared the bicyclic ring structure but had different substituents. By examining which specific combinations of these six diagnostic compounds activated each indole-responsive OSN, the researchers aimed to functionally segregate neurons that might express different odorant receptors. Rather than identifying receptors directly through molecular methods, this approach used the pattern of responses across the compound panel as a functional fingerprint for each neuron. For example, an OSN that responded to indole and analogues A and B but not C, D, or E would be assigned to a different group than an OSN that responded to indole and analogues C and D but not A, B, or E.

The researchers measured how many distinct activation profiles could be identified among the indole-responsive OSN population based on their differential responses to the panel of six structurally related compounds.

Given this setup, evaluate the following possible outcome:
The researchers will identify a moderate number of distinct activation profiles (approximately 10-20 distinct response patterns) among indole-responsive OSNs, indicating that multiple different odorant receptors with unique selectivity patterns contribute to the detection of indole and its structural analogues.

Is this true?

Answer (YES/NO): YES